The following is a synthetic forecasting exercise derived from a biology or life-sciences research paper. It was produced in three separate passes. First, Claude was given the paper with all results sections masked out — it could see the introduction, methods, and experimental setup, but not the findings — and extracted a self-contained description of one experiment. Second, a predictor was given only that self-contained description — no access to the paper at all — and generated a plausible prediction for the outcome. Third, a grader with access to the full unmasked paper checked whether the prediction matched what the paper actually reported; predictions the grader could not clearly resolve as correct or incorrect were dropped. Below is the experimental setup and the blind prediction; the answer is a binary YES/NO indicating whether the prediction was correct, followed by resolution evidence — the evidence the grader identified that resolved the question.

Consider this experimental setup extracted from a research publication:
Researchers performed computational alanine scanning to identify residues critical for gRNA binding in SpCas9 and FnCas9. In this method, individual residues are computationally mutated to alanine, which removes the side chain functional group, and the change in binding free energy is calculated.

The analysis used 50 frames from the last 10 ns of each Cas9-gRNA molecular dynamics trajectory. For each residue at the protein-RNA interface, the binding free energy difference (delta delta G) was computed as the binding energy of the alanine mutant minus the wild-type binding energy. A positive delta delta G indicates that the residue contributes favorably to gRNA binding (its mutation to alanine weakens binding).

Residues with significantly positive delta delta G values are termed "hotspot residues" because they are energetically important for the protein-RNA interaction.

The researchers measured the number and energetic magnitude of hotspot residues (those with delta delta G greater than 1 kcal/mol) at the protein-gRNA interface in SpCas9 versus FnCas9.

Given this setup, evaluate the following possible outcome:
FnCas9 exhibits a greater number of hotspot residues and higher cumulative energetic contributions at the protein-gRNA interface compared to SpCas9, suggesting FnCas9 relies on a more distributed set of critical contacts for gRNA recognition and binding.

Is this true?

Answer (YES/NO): YES